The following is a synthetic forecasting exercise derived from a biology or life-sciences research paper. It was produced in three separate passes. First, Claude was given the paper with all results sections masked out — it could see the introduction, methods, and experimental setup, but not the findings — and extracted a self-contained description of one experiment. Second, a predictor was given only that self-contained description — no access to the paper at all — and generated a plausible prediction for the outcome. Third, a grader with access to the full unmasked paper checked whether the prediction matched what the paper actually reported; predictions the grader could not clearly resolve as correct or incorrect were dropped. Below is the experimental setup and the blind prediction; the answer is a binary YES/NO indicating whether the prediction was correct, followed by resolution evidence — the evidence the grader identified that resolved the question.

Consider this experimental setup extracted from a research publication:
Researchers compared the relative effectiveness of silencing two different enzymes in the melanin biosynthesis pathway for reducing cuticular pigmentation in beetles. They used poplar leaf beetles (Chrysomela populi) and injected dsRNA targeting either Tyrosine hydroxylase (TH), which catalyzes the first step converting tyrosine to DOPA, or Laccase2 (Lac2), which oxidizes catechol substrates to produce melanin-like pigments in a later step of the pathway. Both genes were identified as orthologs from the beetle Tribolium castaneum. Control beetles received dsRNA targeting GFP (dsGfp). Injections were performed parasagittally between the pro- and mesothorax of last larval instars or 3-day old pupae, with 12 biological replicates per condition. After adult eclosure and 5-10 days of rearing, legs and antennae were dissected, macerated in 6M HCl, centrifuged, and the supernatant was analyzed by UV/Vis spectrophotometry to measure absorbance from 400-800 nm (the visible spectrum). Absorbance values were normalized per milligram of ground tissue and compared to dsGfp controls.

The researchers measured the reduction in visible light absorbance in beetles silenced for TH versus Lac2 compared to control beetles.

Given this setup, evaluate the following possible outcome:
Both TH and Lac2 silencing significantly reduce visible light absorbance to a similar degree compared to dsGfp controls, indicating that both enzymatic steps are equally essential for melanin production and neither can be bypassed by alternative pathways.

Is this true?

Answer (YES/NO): NO